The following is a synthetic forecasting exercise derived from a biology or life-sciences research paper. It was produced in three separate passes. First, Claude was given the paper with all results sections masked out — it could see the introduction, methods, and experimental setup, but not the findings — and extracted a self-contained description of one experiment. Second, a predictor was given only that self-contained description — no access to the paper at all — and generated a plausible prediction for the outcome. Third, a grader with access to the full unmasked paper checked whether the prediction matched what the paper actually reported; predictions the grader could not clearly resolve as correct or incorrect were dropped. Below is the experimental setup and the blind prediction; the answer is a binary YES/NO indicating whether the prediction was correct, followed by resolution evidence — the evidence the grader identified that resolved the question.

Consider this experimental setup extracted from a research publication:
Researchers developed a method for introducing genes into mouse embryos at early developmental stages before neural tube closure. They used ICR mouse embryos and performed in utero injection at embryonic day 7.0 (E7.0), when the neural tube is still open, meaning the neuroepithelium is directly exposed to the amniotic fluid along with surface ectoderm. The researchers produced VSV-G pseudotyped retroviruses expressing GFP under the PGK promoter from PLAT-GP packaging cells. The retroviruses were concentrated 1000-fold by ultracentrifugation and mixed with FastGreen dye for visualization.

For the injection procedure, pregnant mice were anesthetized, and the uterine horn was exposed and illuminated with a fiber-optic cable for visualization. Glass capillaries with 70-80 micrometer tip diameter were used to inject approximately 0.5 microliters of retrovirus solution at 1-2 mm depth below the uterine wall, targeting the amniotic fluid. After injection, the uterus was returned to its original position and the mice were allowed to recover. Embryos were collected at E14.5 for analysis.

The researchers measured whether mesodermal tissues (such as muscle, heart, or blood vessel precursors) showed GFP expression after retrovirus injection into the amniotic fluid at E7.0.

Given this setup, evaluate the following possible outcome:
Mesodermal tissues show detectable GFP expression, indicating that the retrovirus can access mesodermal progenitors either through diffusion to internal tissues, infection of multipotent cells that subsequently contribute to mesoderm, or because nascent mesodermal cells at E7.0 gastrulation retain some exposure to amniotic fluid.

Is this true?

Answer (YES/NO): NO